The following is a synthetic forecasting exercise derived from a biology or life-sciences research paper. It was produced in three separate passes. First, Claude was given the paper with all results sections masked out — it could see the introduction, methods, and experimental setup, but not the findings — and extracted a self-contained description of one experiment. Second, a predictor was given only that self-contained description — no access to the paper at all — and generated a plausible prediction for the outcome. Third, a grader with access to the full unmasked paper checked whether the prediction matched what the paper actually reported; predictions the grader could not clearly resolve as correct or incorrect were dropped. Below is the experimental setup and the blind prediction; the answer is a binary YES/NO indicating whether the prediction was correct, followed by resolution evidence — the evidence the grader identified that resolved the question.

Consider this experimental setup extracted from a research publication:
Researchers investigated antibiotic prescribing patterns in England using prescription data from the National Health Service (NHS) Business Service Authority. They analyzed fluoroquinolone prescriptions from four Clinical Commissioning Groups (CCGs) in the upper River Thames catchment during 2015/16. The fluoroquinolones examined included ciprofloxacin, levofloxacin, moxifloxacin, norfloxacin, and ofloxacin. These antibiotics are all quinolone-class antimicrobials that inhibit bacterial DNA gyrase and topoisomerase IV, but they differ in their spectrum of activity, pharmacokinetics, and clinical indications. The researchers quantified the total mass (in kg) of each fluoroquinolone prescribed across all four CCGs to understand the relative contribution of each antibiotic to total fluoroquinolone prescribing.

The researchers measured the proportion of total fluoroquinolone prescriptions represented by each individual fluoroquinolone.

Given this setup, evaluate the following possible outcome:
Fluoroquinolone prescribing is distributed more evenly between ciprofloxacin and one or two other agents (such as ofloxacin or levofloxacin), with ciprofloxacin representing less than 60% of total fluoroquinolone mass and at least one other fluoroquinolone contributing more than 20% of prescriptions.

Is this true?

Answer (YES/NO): NO